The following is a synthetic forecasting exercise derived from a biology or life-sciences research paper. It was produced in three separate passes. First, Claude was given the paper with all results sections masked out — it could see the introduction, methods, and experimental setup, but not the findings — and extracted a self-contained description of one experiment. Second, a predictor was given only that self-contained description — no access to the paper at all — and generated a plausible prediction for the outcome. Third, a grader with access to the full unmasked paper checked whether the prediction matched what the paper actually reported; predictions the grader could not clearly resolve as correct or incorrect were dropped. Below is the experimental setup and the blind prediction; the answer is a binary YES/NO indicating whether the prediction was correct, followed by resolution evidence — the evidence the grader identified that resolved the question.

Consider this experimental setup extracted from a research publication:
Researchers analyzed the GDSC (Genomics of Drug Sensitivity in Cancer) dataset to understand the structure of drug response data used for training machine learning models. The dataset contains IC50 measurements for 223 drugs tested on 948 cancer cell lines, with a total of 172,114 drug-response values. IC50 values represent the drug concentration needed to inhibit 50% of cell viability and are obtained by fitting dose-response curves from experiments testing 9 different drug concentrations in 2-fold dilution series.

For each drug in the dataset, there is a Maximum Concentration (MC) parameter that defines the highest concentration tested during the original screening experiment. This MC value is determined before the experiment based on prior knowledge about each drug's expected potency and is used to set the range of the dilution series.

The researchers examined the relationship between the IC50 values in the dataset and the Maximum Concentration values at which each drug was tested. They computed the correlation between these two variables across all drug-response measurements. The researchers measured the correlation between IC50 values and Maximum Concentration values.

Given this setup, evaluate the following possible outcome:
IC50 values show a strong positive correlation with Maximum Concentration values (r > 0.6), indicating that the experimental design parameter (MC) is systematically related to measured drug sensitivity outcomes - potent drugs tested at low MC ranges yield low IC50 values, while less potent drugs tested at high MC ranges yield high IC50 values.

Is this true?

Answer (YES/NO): YES